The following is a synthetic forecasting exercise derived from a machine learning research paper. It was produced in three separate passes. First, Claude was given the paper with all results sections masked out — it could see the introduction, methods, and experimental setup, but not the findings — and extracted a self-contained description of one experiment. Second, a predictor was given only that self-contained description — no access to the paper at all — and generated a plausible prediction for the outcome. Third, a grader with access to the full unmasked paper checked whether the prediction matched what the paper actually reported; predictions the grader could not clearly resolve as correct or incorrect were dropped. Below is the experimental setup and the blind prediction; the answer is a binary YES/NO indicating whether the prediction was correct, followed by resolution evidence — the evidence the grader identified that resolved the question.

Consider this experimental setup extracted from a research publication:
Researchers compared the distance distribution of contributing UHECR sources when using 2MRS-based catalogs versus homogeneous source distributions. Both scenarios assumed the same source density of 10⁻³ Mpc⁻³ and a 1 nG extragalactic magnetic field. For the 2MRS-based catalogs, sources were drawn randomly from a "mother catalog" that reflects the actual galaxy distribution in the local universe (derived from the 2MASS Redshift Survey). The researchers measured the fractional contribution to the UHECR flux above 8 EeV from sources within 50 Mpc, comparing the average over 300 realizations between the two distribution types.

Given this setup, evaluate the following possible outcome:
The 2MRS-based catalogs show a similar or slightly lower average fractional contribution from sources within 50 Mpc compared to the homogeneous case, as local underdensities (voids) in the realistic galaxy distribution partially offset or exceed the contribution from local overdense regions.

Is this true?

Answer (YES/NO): NO